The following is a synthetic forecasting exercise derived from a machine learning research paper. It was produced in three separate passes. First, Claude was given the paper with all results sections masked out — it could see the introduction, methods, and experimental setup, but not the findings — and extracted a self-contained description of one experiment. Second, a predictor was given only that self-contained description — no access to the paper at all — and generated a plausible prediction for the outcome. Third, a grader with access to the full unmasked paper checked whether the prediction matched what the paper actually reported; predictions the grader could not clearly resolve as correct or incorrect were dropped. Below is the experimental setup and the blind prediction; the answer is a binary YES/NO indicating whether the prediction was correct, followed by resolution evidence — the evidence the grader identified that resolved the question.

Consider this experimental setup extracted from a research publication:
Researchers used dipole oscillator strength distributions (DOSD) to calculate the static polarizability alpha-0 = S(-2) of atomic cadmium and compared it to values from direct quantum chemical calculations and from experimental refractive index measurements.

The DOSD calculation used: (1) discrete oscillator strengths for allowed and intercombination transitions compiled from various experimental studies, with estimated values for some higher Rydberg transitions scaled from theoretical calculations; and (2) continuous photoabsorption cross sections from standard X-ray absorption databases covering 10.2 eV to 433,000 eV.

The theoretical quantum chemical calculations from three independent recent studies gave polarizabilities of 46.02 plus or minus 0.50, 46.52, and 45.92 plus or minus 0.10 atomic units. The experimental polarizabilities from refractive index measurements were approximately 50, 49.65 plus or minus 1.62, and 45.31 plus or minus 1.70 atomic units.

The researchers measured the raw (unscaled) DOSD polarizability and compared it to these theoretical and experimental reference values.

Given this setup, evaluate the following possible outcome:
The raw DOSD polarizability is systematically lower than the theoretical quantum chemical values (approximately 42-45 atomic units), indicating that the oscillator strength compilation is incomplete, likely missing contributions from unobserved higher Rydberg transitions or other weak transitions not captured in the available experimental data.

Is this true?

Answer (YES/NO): YES